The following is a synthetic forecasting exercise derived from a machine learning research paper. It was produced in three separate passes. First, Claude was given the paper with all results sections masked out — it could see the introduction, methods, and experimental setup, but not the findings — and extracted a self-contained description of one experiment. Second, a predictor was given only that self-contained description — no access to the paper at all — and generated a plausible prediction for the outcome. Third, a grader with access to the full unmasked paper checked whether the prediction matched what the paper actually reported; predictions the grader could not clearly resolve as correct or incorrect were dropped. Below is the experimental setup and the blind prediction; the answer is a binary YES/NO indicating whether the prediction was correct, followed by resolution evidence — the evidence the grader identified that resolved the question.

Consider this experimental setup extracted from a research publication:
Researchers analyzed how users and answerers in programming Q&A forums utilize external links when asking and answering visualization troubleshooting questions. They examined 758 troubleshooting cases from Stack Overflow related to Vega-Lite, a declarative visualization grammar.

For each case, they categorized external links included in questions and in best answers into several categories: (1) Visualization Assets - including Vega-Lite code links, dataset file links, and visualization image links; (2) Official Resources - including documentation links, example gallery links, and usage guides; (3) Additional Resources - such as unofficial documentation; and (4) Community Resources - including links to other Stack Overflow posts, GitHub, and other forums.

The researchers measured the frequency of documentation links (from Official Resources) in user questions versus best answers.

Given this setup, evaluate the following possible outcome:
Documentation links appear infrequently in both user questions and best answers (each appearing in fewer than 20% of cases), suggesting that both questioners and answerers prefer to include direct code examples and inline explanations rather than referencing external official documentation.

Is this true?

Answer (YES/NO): YES